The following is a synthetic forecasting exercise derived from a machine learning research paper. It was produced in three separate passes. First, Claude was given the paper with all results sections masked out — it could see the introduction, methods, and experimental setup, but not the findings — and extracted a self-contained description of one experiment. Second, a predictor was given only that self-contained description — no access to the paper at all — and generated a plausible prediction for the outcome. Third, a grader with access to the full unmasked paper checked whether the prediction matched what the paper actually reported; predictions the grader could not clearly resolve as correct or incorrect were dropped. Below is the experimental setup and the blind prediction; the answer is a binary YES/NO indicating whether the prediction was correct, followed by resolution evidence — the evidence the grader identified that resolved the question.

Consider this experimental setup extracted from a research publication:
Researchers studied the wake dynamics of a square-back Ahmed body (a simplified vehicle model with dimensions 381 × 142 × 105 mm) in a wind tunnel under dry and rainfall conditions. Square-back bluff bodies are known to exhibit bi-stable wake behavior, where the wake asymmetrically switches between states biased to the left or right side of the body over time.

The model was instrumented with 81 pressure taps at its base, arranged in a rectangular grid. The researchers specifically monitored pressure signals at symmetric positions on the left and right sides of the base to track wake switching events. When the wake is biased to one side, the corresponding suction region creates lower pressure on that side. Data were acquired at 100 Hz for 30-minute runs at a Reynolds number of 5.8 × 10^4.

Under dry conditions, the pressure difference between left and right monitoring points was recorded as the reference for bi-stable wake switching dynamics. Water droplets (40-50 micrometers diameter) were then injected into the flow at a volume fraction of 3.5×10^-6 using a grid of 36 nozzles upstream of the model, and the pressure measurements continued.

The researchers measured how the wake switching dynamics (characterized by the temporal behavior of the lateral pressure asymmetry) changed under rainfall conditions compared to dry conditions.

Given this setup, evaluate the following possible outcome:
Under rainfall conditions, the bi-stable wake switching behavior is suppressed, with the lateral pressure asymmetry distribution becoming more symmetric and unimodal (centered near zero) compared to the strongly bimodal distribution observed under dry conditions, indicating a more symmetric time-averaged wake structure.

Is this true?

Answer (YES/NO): NO